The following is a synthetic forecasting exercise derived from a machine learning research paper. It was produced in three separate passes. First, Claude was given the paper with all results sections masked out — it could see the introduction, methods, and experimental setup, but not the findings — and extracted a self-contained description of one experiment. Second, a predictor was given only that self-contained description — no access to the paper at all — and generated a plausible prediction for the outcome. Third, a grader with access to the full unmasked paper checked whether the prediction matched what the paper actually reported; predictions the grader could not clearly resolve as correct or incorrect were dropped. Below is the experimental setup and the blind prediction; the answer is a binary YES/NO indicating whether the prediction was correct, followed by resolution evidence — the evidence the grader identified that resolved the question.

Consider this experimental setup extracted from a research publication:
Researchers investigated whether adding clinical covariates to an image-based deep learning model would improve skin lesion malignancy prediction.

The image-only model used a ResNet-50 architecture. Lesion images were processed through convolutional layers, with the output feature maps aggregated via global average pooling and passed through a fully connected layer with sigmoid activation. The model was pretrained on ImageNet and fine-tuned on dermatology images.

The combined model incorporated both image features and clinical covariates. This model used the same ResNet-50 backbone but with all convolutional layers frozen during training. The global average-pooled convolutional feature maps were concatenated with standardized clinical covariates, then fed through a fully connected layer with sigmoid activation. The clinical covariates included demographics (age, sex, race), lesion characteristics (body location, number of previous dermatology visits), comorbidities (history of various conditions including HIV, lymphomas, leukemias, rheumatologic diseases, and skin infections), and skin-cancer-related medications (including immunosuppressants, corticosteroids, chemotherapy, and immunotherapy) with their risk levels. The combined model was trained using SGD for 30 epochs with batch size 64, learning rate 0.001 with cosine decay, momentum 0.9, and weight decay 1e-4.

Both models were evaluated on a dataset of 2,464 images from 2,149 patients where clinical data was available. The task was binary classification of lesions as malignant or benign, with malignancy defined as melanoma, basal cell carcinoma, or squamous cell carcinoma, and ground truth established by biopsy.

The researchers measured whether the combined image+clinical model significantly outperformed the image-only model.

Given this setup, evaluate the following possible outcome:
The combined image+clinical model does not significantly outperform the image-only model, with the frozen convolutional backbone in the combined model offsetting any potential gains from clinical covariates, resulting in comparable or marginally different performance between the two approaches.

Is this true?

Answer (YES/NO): YES